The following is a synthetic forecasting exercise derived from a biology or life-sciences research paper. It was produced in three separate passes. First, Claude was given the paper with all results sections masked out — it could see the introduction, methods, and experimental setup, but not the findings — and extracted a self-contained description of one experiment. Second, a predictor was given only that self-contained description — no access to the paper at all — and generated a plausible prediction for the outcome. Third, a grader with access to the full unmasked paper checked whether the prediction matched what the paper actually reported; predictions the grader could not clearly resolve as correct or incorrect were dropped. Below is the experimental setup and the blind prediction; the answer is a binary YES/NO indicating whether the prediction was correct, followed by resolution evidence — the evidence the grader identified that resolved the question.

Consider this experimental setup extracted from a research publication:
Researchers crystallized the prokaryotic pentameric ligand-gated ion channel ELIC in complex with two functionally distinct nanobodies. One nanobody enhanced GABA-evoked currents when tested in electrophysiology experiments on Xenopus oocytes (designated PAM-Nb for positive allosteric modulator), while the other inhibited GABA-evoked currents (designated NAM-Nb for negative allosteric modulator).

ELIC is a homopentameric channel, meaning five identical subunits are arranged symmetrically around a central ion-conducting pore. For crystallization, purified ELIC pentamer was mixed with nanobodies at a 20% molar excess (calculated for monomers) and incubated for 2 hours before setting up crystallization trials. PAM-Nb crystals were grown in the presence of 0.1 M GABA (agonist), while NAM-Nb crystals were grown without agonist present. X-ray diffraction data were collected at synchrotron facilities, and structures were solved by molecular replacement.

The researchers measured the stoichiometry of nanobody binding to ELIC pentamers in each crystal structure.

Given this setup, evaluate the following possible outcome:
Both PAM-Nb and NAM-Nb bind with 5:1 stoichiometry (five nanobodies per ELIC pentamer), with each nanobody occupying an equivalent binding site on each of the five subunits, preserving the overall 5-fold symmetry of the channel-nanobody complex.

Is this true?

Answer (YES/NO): NO